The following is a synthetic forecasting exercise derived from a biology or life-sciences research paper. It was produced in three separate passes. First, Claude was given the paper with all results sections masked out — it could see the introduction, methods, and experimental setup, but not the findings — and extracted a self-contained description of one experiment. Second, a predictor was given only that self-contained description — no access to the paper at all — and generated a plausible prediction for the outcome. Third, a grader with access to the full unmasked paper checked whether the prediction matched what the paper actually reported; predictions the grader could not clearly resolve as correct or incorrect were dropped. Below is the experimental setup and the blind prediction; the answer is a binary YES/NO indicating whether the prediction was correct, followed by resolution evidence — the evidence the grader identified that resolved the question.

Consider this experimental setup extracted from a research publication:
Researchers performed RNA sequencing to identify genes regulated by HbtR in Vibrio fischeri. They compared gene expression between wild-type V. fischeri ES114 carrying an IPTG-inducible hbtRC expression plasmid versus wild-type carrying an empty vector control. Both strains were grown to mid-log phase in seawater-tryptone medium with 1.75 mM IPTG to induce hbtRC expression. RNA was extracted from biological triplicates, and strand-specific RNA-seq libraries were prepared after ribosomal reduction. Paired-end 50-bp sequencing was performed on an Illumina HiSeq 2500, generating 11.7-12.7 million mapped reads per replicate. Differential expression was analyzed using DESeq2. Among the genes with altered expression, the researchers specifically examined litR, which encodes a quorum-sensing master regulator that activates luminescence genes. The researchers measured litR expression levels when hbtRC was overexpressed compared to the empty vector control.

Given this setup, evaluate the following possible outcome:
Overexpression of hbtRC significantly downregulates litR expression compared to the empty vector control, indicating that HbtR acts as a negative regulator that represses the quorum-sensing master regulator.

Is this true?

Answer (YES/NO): YES